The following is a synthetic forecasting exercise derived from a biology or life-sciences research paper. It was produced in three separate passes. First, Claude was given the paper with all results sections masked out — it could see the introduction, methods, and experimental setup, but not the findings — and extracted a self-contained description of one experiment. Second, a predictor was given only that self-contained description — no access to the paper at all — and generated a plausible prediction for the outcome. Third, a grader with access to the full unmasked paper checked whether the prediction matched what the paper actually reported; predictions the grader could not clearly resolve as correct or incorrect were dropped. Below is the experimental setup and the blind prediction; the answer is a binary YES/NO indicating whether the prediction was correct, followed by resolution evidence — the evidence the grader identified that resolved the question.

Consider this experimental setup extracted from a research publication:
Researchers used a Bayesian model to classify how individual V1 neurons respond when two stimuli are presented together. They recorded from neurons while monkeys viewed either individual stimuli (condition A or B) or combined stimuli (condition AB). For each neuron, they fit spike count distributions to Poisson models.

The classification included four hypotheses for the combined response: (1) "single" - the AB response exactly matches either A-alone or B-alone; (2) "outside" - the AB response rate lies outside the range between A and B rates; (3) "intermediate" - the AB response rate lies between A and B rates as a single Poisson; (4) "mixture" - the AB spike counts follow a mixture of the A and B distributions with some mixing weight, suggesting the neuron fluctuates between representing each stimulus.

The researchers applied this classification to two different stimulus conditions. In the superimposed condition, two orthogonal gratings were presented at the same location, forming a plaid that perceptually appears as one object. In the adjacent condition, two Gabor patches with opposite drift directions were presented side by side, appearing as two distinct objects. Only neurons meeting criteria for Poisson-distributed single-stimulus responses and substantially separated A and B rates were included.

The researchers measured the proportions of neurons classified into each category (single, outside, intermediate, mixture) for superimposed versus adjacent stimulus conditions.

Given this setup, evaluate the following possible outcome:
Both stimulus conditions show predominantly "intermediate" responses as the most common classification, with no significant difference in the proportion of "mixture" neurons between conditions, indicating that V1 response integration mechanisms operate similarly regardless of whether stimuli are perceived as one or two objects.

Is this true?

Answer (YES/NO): NO